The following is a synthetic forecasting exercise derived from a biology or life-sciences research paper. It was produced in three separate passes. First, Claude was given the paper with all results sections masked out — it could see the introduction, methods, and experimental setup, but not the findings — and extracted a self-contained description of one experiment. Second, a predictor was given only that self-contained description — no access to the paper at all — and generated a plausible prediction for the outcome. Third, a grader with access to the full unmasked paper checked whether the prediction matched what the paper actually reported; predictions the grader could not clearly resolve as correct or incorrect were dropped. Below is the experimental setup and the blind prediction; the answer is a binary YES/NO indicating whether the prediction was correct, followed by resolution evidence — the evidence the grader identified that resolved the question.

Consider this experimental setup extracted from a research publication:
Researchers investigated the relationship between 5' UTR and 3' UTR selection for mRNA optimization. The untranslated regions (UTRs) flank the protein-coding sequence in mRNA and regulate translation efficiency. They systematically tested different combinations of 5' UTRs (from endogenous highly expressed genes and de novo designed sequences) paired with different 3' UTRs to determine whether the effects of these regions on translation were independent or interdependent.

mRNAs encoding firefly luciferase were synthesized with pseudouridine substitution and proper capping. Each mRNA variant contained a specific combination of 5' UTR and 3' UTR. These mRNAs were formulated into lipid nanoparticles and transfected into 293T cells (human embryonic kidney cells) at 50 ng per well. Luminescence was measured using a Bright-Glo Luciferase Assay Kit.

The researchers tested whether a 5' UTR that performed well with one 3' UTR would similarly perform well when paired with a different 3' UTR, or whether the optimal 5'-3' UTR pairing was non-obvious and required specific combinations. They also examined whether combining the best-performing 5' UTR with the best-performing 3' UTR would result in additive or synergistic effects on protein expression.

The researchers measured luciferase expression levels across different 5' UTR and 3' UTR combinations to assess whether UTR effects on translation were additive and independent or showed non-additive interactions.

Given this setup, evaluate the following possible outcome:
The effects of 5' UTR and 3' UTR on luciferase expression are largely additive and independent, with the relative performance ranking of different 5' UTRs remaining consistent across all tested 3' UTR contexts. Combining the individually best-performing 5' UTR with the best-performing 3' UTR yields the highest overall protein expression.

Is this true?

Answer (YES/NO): YES